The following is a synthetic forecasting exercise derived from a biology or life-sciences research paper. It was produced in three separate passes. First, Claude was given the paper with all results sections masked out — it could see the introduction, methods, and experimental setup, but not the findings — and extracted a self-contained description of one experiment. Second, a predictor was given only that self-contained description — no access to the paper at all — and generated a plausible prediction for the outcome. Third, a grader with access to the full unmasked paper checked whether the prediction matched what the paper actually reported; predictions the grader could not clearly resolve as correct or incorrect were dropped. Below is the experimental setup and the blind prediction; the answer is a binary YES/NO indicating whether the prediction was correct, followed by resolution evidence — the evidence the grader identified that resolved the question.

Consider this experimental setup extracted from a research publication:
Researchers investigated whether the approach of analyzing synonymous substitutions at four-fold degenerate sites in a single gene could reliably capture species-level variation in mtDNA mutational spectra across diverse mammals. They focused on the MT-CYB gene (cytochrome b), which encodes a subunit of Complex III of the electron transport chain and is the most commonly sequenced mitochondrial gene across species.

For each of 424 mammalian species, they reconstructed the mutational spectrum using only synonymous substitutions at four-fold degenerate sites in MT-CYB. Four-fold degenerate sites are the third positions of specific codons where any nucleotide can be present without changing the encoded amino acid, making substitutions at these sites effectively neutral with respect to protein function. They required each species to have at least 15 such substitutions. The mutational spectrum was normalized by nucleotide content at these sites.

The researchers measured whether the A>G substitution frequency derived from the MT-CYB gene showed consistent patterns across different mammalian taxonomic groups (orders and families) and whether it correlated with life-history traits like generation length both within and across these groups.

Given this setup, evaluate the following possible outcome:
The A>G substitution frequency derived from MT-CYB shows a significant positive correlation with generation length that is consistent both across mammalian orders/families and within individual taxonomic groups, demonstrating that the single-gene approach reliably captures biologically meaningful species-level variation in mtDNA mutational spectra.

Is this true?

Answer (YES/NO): YES